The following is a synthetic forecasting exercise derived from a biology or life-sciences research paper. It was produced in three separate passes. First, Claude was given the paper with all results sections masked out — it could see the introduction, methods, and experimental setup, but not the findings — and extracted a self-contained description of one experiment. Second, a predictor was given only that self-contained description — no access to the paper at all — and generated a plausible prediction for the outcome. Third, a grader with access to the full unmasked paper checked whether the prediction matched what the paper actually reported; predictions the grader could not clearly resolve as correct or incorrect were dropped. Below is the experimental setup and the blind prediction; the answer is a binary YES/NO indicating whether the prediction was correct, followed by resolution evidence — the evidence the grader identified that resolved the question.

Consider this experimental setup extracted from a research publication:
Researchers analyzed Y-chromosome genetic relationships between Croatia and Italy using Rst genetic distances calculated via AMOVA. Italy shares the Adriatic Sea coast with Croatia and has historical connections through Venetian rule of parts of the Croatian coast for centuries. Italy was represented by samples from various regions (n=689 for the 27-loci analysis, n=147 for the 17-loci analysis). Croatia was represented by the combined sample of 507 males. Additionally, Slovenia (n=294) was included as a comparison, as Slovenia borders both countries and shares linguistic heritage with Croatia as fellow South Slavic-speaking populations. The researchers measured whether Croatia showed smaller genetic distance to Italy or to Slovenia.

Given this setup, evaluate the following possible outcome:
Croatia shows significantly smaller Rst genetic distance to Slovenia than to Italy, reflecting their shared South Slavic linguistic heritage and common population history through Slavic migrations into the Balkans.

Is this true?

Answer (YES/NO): YES